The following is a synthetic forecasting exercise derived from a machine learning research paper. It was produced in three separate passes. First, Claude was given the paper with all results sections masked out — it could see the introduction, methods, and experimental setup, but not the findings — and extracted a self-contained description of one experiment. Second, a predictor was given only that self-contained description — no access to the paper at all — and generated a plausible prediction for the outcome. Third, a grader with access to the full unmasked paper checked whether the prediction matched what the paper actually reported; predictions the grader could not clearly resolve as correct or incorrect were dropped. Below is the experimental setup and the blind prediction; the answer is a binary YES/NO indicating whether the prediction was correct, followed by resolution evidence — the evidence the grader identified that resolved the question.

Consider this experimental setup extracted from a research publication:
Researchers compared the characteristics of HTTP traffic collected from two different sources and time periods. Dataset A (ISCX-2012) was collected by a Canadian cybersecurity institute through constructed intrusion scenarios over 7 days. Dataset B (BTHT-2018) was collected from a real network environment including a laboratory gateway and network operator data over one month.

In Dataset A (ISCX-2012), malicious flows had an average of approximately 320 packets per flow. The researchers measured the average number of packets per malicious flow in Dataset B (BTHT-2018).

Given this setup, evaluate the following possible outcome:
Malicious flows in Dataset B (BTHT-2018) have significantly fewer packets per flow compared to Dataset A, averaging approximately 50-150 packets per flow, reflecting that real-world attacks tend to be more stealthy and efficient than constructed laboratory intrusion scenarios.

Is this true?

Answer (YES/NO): YES